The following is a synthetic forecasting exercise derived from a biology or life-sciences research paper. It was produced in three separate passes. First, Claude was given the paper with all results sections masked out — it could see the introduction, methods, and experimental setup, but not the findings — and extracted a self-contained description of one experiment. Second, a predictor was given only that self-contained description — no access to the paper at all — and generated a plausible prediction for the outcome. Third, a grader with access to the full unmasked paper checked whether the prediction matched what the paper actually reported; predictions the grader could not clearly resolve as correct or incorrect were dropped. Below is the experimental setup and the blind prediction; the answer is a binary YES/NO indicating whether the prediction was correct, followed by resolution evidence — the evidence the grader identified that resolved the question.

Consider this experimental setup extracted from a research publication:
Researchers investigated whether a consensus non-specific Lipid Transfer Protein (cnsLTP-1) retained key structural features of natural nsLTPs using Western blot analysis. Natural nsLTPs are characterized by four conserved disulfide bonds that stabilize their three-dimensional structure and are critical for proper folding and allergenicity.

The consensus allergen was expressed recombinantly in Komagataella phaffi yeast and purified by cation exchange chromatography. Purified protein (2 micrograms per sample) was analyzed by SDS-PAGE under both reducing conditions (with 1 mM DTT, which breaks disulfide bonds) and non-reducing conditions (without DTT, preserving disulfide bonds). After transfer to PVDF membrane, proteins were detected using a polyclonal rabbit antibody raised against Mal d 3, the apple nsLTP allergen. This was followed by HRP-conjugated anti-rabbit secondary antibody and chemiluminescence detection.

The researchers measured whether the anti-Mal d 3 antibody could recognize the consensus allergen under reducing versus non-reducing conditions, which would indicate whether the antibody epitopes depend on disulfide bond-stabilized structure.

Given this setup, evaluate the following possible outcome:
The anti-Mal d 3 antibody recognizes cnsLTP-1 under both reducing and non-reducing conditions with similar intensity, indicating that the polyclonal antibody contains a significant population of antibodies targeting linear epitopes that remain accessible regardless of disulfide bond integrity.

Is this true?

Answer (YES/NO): NO